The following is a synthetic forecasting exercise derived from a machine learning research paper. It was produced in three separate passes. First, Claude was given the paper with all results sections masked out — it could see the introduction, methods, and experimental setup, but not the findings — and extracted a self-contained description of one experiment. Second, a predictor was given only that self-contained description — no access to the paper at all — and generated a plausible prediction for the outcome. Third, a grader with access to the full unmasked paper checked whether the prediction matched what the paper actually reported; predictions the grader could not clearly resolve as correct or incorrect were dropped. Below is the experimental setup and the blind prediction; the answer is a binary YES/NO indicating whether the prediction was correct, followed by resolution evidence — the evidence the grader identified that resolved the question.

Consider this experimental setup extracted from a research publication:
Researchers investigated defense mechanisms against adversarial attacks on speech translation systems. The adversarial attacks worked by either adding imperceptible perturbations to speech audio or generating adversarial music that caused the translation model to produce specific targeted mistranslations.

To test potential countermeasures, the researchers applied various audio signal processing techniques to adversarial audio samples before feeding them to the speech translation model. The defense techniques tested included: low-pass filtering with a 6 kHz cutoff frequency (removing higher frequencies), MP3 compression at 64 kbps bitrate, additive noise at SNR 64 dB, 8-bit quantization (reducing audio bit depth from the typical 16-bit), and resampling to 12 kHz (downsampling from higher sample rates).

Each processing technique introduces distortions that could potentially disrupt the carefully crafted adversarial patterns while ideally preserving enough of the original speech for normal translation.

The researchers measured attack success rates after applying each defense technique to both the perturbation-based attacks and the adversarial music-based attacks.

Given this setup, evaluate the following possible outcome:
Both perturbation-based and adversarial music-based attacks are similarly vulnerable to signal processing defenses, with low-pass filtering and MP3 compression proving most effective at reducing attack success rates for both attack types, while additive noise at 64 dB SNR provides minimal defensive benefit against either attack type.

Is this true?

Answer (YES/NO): NO